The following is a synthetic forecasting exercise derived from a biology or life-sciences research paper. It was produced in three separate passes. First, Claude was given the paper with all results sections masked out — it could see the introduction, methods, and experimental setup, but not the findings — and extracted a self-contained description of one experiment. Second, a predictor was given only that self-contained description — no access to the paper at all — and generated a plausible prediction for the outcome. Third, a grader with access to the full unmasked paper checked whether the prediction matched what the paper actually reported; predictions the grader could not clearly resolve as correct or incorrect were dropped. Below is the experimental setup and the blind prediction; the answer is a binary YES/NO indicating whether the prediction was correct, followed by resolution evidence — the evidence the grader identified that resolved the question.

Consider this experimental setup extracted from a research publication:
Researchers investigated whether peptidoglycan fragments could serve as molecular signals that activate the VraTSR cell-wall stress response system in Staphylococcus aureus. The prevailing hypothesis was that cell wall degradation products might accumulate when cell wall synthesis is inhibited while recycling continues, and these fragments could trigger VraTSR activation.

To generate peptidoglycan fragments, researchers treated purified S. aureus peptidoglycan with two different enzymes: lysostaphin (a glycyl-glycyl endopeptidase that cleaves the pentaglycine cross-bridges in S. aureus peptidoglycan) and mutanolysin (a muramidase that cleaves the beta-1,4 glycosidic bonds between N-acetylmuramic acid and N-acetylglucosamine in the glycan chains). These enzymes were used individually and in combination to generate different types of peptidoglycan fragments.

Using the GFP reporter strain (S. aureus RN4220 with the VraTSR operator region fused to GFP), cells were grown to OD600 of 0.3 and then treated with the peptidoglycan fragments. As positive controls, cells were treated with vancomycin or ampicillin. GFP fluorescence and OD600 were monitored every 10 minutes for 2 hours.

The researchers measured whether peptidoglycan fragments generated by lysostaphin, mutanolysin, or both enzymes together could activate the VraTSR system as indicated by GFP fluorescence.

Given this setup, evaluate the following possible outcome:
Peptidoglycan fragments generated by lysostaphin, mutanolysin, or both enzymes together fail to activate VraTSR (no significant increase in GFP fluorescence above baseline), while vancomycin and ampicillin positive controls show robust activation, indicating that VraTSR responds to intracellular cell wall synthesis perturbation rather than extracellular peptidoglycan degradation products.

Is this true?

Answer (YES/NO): NO